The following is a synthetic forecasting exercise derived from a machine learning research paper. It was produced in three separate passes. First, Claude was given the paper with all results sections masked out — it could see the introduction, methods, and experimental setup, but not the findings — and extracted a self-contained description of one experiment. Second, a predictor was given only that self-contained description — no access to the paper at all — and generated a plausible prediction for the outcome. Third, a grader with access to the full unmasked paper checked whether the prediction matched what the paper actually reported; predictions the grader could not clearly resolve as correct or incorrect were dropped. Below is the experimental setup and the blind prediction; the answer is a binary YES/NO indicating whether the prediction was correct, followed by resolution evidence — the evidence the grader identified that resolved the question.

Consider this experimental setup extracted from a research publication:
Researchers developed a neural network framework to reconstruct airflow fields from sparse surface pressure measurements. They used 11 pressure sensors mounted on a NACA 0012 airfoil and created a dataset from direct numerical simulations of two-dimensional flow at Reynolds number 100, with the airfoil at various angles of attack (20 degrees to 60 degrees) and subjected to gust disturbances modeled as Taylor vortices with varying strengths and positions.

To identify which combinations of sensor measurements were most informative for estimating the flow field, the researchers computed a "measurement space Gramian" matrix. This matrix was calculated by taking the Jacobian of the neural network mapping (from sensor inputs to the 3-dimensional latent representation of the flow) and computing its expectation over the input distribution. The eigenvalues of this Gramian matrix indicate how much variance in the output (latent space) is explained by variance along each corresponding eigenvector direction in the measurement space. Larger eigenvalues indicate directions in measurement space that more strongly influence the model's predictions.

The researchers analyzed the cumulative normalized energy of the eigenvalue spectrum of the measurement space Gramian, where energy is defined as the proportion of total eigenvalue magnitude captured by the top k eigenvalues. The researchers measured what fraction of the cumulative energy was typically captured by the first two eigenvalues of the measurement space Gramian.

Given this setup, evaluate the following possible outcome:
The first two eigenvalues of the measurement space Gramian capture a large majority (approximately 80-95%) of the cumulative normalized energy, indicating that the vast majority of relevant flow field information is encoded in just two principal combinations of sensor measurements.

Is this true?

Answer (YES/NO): NO